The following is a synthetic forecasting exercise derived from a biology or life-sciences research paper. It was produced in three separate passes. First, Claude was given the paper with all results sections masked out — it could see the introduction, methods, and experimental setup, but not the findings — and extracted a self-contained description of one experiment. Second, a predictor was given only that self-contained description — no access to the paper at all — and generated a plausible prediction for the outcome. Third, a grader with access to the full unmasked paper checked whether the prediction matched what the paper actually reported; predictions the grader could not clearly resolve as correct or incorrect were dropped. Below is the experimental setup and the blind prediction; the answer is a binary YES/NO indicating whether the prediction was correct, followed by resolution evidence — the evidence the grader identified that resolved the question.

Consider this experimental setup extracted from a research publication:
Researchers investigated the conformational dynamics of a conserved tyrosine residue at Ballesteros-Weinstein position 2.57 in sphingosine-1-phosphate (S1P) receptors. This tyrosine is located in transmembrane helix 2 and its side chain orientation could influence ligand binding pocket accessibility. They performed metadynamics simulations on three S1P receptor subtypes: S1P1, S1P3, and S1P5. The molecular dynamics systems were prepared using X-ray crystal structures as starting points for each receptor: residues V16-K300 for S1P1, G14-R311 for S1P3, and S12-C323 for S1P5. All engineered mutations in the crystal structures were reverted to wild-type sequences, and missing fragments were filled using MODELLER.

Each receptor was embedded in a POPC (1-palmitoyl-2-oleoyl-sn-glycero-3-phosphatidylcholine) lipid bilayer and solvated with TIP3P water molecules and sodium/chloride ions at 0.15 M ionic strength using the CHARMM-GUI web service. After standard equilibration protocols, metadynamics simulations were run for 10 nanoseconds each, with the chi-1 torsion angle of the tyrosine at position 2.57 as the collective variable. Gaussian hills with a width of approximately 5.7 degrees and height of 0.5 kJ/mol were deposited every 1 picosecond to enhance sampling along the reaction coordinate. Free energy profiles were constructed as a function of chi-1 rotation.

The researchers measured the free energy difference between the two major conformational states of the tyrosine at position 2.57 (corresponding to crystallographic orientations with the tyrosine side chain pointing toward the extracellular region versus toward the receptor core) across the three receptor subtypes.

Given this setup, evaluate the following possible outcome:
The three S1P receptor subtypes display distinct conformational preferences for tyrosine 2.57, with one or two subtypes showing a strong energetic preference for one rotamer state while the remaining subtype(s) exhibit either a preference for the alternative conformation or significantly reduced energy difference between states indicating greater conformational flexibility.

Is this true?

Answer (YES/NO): YES